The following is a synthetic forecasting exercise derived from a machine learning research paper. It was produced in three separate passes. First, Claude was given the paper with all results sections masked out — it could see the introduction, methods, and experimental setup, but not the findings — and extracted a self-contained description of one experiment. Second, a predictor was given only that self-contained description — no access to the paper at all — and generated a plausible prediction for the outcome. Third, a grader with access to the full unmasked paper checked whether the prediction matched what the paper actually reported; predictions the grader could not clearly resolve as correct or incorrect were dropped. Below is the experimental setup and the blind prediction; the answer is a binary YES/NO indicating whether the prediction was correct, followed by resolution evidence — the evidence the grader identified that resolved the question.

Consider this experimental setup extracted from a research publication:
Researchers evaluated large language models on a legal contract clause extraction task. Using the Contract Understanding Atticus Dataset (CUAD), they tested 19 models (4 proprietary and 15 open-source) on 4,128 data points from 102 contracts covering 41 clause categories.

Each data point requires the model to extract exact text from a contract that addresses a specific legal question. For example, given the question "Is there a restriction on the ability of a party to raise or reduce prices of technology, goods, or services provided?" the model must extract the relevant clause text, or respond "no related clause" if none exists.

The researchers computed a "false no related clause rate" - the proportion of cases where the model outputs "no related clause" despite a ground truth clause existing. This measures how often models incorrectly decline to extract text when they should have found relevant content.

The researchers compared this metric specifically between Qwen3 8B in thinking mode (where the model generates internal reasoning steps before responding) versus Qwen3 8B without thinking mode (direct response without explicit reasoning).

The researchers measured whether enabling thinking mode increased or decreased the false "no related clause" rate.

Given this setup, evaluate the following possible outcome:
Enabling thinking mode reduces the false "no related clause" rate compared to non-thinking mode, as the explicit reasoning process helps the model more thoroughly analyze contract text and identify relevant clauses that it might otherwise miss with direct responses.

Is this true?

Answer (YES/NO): YES